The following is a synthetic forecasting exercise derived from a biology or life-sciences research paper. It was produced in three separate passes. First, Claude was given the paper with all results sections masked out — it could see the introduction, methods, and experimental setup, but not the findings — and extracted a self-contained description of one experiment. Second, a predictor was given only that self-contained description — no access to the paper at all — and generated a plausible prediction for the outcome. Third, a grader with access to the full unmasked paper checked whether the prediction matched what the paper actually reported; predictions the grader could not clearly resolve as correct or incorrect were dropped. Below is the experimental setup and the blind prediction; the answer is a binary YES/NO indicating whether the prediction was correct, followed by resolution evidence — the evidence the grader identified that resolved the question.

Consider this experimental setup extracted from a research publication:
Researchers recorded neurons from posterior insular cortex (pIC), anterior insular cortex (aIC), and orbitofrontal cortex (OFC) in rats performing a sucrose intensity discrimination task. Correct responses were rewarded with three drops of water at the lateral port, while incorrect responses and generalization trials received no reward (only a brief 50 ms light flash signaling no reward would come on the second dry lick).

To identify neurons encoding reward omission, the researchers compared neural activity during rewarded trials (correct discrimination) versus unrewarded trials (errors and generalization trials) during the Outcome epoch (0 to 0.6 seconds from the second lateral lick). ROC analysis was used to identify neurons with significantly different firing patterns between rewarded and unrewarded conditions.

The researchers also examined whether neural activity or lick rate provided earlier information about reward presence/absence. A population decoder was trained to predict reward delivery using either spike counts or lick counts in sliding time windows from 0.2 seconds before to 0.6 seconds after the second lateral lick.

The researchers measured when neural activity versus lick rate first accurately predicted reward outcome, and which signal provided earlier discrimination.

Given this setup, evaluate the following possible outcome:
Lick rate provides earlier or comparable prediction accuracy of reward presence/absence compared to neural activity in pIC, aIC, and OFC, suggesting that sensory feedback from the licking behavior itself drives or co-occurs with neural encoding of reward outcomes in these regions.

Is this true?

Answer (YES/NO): NO